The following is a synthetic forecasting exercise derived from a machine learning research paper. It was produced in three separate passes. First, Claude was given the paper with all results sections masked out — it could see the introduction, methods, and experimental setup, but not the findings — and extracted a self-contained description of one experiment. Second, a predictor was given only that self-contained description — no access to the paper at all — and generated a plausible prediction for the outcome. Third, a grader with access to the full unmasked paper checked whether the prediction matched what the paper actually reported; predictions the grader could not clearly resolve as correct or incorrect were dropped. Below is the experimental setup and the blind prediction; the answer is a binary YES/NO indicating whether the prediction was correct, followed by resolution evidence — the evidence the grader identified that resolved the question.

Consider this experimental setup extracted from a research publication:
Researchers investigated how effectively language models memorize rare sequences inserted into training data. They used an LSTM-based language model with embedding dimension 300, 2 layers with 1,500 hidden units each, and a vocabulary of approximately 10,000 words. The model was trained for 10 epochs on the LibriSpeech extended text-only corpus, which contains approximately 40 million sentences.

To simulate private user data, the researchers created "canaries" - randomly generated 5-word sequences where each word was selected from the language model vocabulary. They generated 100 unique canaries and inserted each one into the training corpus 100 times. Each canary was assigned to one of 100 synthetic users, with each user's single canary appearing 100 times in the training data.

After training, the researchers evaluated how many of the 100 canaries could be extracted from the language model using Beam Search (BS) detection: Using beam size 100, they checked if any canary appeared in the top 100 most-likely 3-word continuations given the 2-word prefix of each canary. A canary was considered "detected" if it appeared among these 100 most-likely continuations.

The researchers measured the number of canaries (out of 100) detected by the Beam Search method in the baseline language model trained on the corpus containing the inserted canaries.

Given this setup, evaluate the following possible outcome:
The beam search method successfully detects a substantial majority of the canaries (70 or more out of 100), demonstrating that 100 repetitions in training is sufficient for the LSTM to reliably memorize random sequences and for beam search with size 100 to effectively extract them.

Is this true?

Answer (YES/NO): YES